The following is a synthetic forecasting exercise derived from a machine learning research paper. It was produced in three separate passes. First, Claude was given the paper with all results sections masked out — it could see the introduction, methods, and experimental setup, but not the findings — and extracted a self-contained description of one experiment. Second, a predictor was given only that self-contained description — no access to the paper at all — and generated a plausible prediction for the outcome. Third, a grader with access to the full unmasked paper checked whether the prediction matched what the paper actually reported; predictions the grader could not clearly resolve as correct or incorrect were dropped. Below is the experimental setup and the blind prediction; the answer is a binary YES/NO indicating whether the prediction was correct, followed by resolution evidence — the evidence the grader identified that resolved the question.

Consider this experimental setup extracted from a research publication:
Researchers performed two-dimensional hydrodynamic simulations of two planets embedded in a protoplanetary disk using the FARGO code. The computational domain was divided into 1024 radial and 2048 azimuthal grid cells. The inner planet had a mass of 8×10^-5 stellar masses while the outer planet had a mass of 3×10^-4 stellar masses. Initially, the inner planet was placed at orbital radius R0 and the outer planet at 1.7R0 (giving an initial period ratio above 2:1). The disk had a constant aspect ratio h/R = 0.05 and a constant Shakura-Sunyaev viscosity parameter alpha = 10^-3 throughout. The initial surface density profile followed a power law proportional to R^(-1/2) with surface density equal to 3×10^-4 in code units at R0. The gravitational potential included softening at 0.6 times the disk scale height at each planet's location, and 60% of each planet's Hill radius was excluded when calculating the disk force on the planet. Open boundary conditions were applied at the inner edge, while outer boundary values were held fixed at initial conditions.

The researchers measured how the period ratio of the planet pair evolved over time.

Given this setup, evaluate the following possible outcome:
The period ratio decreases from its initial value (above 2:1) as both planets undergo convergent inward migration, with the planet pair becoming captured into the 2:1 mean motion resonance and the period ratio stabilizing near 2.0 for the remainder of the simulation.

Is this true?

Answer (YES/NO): NO